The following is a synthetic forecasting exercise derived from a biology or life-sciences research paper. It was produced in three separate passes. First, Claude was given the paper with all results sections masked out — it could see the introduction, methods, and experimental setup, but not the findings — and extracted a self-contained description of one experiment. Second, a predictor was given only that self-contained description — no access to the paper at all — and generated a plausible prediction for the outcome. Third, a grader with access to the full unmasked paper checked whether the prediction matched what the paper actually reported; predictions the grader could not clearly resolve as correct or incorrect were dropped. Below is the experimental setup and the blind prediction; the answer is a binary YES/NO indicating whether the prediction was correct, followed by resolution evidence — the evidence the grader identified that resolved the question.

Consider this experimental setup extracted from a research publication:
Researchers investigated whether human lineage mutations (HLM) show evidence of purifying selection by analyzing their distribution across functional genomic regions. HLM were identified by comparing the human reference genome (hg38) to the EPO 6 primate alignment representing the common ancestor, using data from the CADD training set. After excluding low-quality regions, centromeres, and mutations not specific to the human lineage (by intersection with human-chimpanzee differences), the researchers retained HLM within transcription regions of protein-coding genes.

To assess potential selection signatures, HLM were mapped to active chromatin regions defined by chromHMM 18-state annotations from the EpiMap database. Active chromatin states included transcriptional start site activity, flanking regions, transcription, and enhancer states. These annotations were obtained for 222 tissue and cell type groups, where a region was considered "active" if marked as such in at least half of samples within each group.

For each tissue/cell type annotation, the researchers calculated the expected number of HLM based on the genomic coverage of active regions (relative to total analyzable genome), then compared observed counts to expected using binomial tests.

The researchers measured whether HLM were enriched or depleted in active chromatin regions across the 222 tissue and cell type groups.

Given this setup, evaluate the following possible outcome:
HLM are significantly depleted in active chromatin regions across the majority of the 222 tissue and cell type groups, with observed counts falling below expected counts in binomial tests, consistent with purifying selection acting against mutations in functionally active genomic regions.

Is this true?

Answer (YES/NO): YES